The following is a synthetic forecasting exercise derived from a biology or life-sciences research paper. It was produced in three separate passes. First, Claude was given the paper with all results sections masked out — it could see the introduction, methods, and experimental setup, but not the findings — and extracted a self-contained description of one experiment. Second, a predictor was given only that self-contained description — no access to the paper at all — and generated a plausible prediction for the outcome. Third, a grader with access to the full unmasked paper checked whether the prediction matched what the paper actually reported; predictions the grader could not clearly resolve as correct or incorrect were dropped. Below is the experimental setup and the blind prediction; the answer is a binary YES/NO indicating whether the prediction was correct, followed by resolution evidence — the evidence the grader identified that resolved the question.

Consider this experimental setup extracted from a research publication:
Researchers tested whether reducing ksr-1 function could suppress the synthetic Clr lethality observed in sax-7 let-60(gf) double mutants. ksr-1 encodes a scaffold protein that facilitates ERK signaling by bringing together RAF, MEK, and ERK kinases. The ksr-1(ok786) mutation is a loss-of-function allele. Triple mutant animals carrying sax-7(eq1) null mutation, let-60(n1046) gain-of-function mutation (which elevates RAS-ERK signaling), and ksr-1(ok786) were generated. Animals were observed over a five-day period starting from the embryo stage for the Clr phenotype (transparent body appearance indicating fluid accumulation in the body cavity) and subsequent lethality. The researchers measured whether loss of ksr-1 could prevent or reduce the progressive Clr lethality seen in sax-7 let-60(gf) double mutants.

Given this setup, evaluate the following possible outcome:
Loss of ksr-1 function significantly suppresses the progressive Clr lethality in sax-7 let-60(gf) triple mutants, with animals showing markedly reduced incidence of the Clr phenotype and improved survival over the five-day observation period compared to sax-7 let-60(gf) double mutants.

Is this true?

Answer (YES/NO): YES